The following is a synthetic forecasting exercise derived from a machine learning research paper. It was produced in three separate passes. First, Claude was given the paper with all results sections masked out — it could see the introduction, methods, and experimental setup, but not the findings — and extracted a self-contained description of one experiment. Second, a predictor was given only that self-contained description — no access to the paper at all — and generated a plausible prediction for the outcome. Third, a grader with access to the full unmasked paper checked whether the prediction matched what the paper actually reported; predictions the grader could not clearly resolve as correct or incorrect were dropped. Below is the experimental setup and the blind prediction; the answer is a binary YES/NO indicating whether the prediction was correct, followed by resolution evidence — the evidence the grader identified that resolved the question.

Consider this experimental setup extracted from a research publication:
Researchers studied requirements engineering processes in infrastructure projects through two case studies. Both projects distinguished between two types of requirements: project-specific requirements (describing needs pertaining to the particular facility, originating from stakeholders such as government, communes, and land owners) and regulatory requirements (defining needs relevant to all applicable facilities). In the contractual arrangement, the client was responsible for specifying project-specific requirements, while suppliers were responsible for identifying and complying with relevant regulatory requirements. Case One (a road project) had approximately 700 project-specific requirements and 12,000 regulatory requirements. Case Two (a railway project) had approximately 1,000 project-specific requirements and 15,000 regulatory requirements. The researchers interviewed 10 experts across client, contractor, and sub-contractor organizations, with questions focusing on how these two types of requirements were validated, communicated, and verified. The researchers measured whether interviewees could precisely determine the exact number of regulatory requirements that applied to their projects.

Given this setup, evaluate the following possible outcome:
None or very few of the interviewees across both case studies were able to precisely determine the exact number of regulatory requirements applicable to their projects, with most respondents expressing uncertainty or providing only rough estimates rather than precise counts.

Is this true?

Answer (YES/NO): YES